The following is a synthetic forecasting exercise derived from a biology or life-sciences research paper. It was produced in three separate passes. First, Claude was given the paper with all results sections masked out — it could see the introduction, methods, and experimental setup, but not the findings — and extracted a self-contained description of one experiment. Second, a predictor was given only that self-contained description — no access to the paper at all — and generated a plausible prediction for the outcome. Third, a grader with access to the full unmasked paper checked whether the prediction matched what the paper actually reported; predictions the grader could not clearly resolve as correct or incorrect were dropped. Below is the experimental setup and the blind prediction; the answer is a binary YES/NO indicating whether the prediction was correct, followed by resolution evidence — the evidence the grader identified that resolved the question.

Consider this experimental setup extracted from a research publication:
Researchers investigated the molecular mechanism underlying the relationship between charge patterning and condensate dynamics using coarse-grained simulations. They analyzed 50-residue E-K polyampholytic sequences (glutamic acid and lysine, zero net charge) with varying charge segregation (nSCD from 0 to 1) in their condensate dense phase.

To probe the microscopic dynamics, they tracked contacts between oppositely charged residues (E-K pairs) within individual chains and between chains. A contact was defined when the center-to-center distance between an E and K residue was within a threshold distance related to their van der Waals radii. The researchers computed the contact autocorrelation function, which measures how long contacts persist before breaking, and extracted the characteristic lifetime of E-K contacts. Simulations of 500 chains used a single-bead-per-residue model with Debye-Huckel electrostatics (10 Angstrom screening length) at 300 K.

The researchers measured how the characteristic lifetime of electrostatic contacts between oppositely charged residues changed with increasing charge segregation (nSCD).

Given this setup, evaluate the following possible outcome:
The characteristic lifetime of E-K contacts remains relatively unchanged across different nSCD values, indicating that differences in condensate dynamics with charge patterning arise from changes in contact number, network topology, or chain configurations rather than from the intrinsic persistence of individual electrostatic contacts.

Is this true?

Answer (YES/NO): NO